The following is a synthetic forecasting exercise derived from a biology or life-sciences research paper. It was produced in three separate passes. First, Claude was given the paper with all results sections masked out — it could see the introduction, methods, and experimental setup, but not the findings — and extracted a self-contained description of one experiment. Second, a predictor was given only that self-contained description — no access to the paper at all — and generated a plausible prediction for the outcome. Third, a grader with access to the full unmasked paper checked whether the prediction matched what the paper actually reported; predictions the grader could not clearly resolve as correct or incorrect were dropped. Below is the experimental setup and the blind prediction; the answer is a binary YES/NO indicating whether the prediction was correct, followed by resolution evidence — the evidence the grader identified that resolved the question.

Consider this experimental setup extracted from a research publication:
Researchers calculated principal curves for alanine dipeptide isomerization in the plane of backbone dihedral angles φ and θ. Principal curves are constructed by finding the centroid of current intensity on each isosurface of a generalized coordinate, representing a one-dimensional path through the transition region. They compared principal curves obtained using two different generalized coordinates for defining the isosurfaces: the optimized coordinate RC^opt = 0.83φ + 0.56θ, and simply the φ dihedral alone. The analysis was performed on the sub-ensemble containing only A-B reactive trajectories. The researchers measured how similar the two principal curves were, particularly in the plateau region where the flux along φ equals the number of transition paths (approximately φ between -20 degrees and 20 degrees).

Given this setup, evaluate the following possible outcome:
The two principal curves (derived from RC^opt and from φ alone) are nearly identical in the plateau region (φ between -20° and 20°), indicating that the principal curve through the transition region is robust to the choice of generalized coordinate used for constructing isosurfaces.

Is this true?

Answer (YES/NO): YES